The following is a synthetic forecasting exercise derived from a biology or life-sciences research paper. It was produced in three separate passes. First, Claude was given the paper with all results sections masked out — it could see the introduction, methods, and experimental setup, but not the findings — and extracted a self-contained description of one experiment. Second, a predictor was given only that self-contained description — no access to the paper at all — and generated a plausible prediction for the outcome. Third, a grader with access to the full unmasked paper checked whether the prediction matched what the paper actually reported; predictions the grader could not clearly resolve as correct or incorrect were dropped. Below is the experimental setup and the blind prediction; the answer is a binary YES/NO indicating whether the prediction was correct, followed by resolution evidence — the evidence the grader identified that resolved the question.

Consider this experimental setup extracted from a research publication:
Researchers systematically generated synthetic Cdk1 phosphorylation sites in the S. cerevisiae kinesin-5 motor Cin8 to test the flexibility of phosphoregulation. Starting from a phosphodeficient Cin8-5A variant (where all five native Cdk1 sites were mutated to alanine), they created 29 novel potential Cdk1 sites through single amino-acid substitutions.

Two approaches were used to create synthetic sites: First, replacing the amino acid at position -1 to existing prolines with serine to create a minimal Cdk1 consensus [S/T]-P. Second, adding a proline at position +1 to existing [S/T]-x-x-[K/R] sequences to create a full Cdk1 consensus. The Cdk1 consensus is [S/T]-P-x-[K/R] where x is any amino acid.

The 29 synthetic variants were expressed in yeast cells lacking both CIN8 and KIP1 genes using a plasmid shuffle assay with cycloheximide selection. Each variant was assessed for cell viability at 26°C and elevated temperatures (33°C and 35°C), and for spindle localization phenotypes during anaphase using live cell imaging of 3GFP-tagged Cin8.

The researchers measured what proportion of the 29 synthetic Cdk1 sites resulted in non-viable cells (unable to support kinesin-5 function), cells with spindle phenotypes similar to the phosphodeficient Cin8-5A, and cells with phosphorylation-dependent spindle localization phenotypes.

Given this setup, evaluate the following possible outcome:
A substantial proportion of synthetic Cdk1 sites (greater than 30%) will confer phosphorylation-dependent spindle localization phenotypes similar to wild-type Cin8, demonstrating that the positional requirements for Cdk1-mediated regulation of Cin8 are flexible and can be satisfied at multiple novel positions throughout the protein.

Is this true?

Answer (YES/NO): NO